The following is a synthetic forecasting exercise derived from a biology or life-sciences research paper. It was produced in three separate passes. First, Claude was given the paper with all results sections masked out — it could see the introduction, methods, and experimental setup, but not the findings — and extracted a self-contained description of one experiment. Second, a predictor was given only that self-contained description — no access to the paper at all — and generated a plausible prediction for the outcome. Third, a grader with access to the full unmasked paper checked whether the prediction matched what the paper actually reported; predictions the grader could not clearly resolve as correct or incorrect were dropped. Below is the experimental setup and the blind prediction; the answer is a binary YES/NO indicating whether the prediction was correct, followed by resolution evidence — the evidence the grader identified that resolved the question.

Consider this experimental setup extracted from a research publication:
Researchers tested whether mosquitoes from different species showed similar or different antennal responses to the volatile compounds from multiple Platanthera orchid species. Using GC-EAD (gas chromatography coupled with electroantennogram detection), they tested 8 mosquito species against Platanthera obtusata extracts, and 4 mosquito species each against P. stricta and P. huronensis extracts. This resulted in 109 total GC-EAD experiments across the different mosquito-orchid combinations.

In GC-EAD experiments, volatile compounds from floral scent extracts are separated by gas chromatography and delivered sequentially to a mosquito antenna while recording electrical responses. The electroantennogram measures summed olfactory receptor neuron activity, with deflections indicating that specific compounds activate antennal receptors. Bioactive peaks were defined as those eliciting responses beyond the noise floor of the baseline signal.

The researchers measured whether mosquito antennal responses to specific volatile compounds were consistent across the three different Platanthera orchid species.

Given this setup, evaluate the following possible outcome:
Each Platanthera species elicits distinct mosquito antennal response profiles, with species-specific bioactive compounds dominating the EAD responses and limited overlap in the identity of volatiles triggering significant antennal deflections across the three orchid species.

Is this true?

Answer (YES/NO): NO